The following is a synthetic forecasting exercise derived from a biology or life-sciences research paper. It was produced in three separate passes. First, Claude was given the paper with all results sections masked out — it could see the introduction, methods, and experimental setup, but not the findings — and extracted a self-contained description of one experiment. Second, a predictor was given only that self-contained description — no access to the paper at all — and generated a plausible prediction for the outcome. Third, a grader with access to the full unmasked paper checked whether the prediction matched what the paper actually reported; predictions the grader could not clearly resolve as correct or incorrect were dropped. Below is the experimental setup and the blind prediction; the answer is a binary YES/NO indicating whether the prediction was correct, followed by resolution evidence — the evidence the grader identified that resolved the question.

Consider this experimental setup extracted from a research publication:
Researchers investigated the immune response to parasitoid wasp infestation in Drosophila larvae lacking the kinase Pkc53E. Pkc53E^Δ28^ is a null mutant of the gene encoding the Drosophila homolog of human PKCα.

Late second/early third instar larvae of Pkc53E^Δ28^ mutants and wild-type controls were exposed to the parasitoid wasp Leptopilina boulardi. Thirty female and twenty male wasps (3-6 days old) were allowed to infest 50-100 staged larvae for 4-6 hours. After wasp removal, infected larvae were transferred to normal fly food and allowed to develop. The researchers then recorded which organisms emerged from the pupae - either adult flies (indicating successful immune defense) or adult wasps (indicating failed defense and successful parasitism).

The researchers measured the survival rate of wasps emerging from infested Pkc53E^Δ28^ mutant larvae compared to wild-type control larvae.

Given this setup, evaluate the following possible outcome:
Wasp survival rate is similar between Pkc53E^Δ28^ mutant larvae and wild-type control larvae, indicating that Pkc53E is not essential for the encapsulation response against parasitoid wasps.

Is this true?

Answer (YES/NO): NO